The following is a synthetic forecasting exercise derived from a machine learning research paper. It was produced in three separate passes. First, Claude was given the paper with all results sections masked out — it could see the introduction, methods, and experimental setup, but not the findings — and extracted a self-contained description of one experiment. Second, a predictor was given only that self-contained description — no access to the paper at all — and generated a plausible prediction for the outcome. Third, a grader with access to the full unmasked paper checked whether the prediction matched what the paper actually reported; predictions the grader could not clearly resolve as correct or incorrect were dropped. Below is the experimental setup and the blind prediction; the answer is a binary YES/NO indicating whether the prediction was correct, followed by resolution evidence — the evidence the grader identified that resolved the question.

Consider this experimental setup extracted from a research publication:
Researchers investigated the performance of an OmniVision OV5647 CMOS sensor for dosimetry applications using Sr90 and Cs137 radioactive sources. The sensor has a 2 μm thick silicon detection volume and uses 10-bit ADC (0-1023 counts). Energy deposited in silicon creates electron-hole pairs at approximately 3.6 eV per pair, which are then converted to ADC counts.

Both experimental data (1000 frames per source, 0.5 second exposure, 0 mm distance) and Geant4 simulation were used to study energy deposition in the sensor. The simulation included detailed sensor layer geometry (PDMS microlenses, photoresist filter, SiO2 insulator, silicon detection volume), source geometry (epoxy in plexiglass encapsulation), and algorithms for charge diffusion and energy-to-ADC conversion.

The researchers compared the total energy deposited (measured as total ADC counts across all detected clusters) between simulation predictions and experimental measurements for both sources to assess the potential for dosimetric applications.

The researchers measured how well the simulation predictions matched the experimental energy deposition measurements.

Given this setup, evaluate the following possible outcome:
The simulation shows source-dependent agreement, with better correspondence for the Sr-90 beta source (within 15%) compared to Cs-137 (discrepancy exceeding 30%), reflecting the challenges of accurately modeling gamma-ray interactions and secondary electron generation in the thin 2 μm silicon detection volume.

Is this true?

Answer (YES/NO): NO